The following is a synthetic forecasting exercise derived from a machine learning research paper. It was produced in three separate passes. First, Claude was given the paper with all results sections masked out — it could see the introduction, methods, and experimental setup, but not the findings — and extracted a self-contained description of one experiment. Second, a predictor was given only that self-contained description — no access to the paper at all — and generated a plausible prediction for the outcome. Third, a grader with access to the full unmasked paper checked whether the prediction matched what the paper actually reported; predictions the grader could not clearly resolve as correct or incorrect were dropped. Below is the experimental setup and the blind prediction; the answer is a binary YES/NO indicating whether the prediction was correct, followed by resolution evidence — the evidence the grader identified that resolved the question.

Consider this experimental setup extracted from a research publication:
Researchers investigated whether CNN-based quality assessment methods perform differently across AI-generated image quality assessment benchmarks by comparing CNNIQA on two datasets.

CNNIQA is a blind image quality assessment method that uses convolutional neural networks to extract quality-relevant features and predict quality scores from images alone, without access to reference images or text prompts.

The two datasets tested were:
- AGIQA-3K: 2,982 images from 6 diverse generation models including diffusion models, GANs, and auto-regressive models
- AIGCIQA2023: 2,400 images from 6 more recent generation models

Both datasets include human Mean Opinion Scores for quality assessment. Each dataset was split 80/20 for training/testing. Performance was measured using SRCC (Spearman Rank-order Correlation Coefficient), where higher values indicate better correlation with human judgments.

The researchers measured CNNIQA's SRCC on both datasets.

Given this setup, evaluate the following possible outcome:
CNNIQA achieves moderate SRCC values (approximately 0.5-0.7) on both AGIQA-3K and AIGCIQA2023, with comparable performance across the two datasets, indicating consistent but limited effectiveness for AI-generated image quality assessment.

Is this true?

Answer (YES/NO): NO